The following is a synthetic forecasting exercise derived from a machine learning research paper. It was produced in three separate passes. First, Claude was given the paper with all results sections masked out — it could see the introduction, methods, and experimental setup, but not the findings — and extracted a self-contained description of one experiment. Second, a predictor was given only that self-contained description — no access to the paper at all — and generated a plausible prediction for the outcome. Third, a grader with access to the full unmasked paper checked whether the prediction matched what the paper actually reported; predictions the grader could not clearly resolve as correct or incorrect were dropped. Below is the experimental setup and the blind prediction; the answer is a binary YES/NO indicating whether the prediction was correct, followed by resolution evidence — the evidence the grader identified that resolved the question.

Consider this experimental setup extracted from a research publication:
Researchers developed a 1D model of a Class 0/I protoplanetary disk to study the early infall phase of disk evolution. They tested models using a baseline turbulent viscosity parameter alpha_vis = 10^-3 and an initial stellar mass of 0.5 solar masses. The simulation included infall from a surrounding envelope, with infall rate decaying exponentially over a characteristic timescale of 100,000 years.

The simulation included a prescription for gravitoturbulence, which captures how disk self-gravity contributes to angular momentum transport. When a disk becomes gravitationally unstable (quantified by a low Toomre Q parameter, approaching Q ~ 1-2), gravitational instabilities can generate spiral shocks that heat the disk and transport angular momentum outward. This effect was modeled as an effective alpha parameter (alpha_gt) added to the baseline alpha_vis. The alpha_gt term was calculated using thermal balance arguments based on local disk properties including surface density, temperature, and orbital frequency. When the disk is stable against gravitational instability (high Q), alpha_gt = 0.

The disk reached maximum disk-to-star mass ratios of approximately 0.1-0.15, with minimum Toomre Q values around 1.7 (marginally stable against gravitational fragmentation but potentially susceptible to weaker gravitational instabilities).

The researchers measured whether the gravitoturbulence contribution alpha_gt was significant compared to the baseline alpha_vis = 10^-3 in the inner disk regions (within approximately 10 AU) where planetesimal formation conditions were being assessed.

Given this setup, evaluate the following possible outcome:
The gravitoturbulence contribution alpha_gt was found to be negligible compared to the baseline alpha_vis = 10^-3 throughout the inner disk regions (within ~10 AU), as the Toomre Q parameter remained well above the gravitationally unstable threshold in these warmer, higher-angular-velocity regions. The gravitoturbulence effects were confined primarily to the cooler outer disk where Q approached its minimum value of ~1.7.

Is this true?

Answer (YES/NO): YES